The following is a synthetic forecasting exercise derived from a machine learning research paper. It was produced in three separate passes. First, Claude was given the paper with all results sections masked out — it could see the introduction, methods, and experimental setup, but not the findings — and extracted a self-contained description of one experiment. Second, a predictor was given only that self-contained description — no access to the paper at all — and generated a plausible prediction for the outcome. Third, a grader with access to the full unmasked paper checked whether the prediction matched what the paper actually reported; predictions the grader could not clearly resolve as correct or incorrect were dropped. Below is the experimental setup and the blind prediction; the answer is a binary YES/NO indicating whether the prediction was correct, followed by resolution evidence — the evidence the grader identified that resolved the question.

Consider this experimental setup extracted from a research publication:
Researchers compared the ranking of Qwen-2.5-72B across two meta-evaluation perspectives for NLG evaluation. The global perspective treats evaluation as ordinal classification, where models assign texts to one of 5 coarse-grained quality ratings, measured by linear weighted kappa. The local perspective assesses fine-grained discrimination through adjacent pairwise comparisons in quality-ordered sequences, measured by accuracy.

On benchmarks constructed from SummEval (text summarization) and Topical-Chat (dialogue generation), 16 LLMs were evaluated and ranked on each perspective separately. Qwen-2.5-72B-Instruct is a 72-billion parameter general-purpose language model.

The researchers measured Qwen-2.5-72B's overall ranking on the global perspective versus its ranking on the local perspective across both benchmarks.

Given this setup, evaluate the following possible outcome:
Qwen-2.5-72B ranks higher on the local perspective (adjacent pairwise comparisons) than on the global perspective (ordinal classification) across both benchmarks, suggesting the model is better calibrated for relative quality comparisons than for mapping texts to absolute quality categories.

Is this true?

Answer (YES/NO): NO